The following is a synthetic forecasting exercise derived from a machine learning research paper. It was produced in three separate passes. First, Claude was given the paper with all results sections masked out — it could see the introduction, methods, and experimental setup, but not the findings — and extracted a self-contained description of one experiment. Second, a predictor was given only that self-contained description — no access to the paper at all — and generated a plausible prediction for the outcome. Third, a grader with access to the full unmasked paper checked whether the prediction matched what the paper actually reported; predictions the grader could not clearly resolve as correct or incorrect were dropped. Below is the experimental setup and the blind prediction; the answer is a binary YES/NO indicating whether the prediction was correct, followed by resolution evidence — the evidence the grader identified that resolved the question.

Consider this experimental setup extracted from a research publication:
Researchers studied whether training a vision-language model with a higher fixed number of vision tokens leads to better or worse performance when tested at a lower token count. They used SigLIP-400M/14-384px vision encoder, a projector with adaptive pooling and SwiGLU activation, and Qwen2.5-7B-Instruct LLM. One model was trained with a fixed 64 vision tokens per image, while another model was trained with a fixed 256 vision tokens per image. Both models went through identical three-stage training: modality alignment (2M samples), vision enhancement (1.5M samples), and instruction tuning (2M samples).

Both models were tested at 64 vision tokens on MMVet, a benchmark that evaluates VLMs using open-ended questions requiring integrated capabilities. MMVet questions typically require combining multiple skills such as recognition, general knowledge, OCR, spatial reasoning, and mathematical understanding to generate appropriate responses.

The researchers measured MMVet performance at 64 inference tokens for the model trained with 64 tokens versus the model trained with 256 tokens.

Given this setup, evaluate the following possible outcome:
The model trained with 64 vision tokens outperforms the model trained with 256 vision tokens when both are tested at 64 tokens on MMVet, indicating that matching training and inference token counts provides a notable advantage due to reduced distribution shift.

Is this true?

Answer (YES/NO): YES